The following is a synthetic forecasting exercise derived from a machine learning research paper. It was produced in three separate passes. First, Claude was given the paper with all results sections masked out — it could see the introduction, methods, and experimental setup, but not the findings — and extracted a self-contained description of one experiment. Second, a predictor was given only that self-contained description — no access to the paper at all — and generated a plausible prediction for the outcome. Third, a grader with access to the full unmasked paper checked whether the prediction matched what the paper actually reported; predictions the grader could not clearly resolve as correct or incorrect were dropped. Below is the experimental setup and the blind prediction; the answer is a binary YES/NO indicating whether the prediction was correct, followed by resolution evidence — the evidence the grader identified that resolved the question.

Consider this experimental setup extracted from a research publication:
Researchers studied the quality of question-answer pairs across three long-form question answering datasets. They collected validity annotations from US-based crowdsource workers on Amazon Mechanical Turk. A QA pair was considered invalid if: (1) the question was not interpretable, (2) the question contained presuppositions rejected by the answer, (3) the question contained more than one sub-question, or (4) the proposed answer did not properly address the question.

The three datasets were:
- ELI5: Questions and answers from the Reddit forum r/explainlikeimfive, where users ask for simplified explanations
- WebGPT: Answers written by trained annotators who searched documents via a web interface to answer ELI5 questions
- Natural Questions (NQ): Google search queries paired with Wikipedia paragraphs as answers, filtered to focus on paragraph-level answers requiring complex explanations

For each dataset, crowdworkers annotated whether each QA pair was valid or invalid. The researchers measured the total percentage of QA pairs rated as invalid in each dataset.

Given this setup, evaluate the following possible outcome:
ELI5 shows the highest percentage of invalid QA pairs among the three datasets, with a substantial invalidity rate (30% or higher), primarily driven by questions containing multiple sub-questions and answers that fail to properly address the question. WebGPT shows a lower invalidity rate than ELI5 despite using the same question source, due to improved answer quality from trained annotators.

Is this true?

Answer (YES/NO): NO